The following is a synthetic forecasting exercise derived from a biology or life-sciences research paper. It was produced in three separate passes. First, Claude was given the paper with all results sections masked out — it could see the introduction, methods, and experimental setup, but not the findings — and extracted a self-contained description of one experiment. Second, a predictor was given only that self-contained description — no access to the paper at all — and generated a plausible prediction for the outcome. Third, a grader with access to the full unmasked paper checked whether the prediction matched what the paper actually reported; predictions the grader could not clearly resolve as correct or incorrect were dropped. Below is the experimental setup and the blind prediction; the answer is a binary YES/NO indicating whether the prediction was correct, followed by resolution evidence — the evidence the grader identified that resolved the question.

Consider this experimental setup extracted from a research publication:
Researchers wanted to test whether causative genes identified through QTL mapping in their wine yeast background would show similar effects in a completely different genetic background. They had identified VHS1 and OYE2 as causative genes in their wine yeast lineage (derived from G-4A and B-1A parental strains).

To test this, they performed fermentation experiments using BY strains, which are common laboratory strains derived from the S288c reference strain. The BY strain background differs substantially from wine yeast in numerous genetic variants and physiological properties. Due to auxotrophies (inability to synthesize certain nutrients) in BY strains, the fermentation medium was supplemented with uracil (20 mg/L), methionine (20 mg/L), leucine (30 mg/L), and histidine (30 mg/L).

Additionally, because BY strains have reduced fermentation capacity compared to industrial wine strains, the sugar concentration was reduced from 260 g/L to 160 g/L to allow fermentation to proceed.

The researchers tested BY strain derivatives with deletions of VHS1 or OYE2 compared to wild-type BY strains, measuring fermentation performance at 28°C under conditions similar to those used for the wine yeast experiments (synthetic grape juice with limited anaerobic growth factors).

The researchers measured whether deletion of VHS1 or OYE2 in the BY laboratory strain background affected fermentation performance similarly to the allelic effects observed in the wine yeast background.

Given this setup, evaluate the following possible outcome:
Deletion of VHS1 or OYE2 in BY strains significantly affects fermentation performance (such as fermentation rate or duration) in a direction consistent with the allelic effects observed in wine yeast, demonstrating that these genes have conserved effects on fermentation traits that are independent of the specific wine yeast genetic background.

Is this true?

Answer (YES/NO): NO